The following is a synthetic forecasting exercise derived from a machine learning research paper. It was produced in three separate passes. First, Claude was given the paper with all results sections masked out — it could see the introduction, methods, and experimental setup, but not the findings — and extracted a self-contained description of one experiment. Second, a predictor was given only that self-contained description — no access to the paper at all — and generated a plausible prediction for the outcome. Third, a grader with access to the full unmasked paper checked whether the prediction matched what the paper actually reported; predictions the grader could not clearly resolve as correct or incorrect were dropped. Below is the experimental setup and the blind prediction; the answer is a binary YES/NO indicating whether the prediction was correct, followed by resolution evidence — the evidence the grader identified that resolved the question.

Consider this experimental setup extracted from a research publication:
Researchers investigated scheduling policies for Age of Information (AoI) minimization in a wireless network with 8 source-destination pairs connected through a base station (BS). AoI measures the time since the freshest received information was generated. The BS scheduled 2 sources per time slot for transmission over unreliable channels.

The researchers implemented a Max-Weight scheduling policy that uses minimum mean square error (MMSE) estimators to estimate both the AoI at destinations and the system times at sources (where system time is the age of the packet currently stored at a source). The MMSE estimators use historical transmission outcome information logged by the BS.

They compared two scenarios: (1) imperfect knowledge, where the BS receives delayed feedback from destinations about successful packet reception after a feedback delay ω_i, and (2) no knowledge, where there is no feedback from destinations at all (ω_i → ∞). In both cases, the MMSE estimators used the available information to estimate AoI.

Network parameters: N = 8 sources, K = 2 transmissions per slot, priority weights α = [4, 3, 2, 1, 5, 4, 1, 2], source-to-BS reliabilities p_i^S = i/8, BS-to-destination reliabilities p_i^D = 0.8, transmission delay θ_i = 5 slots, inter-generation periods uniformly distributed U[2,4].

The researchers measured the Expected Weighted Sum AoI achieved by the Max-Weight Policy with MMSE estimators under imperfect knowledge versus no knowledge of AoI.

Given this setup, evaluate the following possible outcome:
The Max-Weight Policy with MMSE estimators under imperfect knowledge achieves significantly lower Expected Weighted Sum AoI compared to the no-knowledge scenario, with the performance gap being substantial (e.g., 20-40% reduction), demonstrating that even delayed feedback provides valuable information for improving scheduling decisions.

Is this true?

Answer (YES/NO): NO